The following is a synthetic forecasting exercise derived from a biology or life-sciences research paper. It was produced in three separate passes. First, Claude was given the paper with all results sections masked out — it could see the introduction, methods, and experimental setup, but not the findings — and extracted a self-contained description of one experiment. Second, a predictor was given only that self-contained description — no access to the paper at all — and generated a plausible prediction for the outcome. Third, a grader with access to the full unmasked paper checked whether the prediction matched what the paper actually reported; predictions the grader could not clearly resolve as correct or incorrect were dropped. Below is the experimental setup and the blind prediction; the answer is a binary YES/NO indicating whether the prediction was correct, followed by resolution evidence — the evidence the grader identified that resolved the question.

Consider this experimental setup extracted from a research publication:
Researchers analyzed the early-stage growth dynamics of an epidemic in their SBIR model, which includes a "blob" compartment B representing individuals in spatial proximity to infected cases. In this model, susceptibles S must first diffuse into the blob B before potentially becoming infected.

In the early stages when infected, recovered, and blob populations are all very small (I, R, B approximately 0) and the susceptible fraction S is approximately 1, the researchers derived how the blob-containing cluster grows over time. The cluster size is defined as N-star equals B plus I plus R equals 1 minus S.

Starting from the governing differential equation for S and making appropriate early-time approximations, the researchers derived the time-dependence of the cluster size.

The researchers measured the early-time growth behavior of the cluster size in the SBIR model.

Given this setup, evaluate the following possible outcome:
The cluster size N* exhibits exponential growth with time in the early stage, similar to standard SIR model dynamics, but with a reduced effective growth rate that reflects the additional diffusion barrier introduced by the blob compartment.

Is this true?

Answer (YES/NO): NO